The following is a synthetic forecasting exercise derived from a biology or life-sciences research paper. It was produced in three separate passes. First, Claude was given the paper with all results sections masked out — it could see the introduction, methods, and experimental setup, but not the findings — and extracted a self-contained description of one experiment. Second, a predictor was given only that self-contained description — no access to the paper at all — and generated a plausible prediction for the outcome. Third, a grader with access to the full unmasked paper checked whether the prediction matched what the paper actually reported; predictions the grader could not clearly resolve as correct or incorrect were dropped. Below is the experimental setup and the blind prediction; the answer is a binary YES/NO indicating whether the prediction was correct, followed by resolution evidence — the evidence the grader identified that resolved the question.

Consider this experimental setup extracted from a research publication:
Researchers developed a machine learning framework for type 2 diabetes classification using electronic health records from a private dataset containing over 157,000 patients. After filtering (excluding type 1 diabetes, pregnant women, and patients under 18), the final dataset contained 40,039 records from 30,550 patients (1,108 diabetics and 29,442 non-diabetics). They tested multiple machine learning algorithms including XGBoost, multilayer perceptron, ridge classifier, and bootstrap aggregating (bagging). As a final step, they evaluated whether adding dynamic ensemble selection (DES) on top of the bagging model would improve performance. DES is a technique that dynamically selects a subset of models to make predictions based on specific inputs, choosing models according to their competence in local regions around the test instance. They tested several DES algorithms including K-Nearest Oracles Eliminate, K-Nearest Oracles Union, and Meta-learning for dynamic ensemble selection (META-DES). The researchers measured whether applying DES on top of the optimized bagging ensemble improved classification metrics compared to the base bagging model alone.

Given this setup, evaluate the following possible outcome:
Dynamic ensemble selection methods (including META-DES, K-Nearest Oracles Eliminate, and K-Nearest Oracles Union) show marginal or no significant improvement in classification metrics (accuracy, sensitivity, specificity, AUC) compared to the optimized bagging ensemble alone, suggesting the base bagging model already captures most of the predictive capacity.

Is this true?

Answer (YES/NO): YES